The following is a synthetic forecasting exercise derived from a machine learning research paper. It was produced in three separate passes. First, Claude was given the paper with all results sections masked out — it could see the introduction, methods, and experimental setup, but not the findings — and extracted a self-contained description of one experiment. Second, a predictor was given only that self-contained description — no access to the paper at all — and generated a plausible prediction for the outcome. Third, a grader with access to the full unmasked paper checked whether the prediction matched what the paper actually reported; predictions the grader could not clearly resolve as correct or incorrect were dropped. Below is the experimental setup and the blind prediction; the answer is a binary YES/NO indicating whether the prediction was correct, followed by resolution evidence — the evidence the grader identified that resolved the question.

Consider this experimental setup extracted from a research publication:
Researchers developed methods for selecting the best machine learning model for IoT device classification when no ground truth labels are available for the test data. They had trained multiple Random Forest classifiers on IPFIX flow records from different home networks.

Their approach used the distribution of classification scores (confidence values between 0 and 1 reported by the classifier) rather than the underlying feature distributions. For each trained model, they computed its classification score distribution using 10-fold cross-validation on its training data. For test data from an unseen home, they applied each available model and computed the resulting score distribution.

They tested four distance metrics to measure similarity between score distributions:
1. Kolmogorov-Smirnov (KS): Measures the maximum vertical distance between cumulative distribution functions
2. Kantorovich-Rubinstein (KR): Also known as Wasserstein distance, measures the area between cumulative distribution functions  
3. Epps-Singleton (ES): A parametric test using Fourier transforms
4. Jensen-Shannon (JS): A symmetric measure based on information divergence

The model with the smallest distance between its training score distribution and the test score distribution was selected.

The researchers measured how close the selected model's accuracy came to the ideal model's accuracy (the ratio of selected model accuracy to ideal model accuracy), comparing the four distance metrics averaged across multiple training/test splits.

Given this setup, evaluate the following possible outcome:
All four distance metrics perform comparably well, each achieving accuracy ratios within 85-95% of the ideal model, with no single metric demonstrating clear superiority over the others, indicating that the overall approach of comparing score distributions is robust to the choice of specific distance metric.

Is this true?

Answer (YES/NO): NO